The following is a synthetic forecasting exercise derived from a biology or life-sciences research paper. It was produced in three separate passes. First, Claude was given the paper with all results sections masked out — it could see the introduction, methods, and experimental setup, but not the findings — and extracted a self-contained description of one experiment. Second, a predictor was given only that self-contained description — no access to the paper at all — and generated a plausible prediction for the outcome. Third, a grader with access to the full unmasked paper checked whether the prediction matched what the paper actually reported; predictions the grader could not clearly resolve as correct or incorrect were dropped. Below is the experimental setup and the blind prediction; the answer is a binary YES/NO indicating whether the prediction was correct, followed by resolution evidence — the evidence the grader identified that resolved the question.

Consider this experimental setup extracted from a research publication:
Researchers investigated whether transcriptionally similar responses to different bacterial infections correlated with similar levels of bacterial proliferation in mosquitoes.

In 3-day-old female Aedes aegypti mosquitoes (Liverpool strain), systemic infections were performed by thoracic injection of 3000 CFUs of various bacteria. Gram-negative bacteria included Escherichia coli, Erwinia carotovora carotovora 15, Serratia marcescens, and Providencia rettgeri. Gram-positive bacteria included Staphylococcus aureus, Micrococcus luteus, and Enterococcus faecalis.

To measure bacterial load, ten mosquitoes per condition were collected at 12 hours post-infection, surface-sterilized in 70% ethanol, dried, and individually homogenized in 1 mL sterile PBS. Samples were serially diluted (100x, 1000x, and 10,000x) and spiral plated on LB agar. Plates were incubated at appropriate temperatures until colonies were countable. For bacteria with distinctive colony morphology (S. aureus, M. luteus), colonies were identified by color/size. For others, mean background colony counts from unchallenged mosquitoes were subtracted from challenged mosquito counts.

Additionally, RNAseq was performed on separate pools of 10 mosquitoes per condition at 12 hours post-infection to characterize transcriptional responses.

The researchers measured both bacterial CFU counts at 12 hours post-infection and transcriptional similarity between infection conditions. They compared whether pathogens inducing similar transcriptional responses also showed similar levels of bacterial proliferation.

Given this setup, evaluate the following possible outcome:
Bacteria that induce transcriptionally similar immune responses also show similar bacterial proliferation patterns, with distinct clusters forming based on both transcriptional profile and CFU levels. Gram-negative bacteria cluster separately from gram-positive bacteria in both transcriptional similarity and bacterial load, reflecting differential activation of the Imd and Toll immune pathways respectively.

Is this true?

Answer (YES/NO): NO